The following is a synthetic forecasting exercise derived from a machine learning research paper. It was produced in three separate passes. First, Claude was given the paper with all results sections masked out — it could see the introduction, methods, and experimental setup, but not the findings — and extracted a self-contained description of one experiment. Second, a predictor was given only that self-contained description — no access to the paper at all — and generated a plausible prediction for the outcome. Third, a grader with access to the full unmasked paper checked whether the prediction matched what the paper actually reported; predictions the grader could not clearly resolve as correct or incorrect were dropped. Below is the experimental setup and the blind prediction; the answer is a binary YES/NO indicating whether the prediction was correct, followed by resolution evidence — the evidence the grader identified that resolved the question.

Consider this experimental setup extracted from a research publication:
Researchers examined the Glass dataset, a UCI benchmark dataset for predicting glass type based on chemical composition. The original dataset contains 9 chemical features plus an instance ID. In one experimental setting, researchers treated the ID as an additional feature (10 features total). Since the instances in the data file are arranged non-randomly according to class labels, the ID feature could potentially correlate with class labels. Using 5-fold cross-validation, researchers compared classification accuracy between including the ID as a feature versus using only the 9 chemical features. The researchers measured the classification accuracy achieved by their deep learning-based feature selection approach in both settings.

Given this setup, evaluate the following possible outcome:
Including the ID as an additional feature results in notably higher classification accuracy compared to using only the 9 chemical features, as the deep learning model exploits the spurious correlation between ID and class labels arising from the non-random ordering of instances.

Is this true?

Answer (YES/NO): YES